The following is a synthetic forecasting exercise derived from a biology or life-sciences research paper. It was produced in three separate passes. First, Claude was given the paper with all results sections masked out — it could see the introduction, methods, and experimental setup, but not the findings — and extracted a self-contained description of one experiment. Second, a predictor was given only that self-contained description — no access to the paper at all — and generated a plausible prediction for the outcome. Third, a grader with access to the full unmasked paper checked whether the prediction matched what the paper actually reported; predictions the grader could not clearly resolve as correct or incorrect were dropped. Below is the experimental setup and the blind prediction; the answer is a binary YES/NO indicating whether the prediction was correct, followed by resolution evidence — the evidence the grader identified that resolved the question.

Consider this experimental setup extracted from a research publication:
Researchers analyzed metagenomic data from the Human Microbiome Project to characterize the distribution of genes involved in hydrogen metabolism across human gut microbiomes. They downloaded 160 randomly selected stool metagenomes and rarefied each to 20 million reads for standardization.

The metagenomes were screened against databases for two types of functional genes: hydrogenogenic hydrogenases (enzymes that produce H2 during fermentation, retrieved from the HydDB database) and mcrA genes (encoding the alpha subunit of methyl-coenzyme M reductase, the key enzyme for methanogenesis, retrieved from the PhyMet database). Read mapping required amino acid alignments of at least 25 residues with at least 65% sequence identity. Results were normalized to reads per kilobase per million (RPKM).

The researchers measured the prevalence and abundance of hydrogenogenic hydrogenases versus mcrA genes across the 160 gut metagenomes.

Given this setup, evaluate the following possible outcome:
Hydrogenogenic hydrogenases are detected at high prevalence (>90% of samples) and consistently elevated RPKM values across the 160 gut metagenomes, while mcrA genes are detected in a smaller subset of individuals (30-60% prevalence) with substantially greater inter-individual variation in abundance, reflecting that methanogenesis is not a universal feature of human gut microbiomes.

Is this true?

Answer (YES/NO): NO